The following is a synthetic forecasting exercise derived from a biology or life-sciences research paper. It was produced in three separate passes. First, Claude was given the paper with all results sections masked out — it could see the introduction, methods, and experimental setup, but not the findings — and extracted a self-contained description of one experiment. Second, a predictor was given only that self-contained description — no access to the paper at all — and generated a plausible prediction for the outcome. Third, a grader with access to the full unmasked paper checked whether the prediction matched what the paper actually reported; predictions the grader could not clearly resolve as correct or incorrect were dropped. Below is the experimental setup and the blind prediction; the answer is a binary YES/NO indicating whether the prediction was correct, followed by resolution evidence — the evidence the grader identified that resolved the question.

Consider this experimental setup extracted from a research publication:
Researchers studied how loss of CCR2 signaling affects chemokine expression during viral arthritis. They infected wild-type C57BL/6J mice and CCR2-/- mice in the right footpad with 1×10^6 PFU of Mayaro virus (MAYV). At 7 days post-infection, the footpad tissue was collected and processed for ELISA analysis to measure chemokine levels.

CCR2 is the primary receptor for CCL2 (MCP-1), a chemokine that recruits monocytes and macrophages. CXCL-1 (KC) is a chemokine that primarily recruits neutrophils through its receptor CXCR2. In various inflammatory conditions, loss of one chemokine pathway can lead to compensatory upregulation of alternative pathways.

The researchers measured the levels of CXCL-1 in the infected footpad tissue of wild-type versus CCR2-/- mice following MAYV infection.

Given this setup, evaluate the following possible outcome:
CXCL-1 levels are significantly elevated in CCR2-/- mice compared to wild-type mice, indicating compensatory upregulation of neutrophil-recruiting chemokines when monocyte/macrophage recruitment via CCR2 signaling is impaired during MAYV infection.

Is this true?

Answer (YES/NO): YES